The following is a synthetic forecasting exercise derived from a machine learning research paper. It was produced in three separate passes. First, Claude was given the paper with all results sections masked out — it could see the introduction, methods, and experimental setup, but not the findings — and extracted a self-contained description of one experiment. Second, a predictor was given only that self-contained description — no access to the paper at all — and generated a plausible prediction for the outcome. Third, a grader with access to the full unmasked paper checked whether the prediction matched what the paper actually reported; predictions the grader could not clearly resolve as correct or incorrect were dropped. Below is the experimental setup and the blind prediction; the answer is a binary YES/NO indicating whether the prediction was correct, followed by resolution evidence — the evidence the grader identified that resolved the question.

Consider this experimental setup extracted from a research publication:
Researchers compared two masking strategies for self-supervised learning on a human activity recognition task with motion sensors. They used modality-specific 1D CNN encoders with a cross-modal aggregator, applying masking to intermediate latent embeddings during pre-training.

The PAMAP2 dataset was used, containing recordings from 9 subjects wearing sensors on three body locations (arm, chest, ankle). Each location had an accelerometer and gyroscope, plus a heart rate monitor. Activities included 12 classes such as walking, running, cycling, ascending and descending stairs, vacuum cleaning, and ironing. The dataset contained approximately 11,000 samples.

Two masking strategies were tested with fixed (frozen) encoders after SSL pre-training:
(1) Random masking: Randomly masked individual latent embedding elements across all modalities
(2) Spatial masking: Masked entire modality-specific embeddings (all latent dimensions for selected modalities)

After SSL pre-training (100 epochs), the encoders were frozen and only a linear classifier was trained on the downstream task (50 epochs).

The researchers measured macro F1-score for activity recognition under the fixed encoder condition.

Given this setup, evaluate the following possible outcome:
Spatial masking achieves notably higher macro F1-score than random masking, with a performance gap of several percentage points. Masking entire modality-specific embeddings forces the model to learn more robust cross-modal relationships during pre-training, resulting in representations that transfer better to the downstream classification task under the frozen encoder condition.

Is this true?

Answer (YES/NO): NO